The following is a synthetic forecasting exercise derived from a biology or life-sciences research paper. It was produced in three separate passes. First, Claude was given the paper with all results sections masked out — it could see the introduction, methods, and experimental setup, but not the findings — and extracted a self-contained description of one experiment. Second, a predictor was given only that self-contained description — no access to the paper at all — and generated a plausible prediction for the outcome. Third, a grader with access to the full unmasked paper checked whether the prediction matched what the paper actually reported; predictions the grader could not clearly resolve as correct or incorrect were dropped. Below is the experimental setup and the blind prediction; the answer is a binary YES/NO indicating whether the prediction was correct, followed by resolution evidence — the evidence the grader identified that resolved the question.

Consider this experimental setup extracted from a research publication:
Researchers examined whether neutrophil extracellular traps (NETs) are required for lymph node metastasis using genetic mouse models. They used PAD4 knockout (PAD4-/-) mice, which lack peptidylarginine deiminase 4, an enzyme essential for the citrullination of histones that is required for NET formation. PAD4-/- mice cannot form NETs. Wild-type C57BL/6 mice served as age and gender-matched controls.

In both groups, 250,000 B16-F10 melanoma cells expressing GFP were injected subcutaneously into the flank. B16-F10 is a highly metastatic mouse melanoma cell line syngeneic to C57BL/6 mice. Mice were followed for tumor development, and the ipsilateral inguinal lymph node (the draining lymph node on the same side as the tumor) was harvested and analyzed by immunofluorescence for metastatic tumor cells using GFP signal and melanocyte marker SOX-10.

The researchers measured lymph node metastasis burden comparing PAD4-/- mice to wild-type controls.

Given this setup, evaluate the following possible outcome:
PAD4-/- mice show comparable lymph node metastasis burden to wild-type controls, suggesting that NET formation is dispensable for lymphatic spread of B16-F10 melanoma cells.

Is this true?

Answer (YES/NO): NO